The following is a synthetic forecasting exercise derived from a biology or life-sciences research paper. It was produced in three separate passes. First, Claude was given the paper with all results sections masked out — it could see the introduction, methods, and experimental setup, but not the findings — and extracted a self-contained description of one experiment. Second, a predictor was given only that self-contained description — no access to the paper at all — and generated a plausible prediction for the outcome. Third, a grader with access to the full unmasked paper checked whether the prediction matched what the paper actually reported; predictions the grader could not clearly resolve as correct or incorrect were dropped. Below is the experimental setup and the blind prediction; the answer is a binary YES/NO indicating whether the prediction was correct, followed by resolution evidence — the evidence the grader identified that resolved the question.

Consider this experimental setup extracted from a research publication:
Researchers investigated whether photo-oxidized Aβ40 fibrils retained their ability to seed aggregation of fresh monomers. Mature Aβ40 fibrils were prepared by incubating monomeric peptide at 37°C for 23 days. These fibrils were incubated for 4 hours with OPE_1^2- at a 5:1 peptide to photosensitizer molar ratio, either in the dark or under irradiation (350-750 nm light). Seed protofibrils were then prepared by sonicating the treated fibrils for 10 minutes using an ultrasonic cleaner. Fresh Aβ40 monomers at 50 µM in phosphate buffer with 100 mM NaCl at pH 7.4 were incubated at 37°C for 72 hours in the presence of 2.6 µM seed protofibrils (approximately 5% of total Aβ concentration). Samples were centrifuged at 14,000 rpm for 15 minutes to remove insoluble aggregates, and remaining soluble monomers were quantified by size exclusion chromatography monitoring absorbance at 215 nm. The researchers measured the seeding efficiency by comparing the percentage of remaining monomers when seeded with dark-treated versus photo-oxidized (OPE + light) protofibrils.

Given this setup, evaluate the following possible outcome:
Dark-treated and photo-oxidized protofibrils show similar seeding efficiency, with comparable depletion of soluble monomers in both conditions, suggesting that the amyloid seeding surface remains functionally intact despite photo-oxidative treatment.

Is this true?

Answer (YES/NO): YES